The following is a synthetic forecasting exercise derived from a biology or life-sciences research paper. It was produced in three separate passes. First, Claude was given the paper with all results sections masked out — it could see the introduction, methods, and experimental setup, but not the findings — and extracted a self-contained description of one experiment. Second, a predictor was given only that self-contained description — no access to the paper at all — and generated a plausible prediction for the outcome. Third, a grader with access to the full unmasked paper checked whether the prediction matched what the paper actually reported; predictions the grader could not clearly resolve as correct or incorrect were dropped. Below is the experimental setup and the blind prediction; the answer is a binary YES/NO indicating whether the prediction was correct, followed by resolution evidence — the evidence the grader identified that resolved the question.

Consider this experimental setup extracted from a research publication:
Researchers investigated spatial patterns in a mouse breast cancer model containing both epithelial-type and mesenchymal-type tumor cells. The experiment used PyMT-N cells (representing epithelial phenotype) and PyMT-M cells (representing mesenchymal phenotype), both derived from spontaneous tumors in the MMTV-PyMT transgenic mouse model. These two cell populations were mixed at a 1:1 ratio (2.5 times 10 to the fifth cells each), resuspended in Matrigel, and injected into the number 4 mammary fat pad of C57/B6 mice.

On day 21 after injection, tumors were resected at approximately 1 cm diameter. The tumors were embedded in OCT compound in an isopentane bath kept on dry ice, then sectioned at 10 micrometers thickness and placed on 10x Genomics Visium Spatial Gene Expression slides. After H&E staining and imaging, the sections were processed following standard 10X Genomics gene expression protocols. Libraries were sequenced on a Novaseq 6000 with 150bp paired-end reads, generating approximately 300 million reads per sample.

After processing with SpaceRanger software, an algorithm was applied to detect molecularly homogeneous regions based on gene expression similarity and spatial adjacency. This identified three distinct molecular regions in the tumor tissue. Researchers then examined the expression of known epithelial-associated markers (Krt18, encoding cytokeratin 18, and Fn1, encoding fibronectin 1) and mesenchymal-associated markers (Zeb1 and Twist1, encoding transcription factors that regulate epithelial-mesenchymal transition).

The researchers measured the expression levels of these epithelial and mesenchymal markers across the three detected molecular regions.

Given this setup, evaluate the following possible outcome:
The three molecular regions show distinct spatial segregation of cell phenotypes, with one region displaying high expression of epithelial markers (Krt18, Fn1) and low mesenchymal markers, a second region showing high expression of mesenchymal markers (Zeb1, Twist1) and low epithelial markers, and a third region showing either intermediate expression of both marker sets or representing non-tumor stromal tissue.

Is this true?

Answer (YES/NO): YES